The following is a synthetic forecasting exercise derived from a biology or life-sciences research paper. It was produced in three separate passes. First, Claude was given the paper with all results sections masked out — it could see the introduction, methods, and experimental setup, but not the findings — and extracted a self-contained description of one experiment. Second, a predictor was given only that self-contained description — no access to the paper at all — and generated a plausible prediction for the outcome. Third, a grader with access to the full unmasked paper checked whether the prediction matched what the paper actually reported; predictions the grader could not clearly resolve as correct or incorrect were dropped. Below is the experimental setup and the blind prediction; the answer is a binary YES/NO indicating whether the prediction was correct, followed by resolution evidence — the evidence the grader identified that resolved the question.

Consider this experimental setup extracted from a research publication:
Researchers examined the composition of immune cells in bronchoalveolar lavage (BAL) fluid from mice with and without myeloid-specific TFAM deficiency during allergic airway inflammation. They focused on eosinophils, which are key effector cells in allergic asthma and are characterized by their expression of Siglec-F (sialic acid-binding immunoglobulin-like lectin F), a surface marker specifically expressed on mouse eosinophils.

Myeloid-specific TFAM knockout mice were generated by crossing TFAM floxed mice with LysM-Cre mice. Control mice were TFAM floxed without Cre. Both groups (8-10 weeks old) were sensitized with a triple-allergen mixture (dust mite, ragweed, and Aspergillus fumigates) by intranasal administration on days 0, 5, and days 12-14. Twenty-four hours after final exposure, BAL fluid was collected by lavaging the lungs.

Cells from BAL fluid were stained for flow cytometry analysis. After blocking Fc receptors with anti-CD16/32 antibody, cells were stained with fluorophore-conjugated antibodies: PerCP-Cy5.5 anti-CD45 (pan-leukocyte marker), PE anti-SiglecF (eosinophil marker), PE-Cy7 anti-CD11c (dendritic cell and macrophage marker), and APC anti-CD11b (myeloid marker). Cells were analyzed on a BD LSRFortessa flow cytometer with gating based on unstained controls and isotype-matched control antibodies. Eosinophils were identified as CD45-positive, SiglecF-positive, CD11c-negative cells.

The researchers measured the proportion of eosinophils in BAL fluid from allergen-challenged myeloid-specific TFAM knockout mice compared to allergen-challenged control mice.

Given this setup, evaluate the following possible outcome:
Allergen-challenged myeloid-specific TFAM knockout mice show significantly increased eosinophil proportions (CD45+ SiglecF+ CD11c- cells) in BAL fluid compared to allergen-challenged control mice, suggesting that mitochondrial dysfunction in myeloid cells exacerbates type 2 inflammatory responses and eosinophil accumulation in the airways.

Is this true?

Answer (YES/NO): YES